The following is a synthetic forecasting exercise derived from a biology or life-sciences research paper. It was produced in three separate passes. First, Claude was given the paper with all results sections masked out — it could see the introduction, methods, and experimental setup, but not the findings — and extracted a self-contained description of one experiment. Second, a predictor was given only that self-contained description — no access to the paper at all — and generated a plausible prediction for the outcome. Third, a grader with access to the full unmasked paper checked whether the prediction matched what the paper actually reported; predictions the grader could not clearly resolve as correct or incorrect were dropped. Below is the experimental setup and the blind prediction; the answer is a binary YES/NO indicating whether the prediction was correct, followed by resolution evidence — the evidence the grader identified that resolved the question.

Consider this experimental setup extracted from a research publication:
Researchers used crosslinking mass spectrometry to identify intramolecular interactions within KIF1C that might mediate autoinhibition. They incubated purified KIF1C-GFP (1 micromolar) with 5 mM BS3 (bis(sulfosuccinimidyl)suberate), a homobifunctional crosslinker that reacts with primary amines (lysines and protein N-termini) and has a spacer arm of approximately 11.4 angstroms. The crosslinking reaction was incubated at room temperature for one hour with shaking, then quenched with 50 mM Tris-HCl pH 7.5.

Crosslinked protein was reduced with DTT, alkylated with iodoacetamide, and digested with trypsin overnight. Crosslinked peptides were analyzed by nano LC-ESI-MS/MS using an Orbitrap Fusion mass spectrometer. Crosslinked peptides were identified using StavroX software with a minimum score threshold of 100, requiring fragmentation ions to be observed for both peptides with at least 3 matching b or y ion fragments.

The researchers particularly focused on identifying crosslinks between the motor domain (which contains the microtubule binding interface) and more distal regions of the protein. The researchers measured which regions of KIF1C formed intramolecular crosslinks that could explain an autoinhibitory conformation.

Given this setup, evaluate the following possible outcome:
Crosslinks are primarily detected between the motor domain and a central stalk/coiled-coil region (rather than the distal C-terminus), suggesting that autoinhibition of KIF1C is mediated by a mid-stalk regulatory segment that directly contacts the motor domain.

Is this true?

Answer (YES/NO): YES